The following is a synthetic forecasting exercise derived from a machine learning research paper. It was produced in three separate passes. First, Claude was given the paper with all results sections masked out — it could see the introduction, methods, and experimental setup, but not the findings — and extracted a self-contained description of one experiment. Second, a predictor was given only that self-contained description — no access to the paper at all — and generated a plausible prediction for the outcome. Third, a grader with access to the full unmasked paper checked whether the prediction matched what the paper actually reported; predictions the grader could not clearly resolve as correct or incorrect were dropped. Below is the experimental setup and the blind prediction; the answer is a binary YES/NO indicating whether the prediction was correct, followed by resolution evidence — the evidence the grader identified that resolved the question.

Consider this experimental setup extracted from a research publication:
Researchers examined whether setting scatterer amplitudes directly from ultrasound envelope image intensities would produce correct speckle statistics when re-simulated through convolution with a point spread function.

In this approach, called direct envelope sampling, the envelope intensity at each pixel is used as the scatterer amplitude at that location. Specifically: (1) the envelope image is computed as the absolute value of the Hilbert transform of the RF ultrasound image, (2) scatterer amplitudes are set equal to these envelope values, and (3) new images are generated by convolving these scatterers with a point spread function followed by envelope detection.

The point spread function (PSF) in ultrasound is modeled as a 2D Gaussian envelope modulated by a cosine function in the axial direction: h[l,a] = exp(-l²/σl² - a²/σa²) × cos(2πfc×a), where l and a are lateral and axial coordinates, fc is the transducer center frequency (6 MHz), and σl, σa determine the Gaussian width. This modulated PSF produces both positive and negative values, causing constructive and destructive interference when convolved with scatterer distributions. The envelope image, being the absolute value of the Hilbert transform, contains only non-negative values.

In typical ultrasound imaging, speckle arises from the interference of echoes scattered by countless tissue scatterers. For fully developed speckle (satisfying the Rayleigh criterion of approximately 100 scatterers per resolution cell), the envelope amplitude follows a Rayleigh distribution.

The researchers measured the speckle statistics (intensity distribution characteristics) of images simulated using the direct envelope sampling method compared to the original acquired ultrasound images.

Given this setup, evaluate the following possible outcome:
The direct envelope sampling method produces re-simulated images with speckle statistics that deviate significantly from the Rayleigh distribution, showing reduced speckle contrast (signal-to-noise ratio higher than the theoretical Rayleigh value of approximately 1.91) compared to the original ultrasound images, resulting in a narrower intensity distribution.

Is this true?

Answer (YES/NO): NO